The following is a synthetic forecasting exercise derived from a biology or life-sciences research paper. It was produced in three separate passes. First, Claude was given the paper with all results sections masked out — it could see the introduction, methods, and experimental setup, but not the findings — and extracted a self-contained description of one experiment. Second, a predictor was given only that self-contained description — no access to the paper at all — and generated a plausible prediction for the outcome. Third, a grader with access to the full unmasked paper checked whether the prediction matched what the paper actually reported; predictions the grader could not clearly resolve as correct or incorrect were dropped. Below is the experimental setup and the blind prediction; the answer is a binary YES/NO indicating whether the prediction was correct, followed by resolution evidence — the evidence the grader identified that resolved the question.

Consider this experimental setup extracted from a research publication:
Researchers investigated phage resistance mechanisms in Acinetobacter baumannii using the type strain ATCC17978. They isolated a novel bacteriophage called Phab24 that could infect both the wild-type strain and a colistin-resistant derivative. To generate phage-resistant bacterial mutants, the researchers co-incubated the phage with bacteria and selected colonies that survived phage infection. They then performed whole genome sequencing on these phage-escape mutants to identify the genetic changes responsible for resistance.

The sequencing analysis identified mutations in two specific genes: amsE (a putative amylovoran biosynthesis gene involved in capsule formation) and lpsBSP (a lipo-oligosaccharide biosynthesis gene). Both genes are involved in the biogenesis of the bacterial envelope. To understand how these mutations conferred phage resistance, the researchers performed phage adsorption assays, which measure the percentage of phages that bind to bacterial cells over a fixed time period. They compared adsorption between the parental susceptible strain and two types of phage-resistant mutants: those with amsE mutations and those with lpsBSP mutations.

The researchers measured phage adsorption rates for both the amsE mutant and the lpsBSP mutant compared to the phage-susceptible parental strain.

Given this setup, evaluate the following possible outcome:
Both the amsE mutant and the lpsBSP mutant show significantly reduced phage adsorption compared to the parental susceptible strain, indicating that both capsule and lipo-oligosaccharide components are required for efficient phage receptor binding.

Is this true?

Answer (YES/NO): NO